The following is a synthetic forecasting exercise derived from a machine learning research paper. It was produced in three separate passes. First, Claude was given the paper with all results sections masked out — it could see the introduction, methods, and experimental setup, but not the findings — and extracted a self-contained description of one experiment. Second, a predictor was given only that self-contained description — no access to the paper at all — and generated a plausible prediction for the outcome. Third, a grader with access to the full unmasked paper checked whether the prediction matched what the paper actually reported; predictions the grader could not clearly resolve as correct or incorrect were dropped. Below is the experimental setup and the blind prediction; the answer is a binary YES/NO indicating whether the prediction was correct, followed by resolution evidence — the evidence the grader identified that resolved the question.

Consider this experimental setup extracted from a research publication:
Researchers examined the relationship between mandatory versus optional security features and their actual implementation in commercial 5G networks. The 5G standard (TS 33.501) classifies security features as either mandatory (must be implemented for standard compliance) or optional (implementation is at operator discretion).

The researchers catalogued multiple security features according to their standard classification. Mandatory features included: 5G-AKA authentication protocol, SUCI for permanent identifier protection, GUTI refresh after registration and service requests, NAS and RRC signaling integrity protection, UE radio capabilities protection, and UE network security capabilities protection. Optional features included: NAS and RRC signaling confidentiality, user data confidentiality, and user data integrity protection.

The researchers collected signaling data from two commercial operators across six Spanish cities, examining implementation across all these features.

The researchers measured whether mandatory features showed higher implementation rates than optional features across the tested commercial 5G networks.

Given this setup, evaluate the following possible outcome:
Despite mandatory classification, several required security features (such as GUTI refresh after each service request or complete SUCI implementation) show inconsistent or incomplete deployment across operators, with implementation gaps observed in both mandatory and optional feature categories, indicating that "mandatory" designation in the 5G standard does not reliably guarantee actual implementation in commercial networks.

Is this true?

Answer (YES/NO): YES